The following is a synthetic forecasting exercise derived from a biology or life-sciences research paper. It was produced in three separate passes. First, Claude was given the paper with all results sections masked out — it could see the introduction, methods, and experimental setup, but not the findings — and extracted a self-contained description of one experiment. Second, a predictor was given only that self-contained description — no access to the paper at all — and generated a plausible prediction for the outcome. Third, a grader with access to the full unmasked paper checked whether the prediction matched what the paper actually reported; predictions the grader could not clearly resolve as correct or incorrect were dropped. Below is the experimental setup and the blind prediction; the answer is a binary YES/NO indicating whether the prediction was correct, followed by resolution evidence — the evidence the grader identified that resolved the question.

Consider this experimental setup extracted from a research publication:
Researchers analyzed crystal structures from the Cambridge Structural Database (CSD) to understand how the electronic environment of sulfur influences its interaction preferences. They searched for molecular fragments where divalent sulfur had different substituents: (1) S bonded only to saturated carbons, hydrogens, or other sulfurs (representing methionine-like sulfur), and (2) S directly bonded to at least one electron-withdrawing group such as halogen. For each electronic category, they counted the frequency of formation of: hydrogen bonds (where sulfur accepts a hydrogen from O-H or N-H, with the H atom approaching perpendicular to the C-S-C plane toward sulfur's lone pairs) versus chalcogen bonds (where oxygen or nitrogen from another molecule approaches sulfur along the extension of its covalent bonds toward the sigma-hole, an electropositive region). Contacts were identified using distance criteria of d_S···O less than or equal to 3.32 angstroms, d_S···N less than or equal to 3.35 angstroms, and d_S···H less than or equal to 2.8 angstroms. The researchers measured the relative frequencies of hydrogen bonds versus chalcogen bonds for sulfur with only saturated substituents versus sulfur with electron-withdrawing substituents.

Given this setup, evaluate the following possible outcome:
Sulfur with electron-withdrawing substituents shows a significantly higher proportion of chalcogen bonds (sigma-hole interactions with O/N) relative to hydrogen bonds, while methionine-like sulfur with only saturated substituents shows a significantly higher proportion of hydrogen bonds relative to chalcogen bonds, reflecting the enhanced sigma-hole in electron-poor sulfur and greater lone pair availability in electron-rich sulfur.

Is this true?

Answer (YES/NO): NO